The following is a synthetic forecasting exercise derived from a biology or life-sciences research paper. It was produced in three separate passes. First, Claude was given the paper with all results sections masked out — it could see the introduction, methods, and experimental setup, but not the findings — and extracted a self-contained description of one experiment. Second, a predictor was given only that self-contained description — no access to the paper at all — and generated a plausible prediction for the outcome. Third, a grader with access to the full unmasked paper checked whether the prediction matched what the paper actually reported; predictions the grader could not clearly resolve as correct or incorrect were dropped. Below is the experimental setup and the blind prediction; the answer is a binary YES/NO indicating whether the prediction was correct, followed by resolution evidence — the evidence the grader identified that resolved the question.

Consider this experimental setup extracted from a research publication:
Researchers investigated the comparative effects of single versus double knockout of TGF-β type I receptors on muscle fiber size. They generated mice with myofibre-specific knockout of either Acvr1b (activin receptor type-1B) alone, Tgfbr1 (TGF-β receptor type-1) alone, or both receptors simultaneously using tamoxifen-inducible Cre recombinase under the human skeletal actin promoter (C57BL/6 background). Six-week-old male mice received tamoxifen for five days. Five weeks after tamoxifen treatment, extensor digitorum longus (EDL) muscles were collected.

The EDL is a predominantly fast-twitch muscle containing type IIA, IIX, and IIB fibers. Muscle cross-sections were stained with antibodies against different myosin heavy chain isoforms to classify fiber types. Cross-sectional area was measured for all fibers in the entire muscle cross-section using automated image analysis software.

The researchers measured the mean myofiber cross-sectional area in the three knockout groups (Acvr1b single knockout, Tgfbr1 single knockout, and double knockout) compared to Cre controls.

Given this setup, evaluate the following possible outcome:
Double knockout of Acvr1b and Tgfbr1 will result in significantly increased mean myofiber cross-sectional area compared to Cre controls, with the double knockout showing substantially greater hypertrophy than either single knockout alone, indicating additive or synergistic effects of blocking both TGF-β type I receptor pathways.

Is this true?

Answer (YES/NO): YES